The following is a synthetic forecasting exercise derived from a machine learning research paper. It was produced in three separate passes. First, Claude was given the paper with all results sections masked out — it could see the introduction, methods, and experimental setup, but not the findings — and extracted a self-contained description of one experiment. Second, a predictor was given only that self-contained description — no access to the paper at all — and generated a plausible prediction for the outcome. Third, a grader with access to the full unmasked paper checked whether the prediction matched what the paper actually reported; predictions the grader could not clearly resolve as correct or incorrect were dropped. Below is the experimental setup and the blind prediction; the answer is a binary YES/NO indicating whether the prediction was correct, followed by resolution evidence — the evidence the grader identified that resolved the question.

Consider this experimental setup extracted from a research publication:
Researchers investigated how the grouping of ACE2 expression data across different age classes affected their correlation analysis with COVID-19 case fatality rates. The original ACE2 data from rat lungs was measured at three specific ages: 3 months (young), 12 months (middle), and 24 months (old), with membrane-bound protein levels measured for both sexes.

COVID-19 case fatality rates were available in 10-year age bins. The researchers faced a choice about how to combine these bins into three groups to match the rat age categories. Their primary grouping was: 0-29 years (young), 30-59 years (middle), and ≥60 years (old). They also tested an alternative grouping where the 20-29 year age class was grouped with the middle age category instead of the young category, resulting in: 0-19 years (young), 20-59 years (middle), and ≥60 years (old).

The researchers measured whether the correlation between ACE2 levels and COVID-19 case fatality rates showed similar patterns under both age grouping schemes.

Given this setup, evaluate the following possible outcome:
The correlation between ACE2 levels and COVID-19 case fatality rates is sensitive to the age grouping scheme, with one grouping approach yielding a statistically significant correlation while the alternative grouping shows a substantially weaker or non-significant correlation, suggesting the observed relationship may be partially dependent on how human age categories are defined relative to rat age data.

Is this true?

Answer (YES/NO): NO